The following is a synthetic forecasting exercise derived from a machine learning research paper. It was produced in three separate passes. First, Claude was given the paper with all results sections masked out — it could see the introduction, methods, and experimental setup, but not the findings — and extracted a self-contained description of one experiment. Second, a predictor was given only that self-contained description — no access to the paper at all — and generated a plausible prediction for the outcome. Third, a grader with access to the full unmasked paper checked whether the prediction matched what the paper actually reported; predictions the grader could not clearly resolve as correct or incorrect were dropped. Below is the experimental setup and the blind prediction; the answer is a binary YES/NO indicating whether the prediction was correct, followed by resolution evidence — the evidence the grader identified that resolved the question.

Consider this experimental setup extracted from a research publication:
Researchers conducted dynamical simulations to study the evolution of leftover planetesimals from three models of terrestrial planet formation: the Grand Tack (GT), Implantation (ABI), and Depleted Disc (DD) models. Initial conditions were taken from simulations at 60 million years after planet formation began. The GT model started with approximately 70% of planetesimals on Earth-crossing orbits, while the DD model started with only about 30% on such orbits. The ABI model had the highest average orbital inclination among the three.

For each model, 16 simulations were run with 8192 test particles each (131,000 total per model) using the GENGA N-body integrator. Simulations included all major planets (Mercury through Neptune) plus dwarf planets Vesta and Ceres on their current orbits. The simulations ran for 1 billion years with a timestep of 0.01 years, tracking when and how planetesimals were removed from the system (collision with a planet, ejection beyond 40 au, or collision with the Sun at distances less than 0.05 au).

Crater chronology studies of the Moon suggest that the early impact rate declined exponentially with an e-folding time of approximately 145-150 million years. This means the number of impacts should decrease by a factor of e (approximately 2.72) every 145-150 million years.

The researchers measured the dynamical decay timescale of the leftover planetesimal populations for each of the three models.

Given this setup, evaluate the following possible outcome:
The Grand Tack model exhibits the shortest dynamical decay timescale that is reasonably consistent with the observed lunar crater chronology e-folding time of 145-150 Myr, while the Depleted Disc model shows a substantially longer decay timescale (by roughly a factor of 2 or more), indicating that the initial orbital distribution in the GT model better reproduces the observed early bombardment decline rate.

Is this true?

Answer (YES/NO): NO